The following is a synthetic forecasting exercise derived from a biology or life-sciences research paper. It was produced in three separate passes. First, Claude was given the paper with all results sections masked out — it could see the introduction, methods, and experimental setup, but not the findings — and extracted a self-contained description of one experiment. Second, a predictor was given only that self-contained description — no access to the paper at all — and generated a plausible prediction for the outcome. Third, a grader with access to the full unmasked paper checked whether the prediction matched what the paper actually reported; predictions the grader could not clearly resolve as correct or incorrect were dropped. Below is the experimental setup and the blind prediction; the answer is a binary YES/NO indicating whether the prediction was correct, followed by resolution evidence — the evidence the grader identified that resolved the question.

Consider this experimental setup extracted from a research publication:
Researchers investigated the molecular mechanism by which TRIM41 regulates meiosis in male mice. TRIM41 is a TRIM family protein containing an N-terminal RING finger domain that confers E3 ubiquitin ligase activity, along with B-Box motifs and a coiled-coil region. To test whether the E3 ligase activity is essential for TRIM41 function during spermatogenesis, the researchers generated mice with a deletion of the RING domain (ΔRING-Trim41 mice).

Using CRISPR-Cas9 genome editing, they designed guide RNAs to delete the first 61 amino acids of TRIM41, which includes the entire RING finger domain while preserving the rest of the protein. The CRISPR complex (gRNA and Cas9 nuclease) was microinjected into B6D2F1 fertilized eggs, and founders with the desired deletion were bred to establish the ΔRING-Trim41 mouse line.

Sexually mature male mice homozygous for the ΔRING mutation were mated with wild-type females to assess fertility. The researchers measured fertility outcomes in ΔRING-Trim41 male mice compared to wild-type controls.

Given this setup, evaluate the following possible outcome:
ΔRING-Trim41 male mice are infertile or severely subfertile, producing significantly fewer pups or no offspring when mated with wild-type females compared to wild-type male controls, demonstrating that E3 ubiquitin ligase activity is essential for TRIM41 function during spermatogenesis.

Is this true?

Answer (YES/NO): YES